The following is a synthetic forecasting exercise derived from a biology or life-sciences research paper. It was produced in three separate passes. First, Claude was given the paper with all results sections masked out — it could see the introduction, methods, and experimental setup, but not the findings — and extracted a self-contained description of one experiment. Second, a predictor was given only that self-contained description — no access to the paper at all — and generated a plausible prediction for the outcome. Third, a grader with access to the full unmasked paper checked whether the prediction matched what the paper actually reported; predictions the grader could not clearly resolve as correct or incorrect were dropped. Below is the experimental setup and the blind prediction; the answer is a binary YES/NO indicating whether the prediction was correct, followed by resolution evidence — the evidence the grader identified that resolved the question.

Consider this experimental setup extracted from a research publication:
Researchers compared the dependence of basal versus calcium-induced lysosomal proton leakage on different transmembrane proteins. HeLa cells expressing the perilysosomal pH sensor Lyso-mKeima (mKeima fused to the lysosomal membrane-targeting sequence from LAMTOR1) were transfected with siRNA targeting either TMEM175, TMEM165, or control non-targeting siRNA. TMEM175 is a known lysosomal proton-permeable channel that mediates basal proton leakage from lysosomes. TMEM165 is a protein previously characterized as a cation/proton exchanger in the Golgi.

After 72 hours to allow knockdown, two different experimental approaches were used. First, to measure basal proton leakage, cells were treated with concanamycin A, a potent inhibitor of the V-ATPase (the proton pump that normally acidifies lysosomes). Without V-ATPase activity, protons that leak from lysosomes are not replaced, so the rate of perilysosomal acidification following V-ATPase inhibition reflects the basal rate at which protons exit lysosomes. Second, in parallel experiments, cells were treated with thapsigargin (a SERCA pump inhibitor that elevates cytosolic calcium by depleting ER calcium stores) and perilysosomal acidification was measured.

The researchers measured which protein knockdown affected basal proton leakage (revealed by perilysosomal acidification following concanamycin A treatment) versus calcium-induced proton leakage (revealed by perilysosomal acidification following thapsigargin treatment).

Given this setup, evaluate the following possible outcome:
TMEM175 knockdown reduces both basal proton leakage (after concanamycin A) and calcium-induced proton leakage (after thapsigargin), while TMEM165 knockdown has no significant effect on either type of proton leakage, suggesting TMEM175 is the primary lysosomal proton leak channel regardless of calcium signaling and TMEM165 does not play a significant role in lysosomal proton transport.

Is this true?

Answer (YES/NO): NO